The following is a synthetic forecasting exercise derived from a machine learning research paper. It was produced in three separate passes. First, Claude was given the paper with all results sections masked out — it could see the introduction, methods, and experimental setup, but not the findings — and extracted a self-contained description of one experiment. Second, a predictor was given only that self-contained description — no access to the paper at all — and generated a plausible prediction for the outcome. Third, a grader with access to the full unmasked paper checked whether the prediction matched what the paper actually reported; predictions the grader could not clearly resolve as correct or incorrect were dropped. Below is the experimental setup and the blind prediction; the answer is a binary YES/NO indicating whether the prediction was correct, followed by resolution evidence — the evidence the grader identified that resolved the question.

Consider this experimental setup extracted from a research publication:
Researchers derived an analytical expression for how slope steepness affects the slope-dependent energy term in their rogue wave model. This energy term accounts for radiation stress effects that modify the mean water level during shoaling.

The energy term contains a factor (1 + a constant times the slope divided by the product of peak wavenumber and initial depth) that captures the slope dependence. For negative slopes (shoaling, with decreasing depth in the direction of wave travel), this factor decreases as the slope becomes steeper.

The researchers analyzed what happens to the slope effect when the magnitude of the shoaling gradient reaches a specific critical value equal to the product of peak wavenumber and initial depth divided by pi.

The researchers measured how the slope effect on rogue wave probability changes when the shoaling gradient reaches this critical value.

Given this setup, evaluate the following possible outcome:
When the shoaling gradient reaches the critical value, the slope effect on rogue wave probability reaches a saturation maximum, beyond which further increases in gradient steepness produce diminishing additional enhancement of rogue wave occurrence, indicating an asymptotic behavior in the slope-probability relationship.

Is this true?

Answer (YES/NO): NO